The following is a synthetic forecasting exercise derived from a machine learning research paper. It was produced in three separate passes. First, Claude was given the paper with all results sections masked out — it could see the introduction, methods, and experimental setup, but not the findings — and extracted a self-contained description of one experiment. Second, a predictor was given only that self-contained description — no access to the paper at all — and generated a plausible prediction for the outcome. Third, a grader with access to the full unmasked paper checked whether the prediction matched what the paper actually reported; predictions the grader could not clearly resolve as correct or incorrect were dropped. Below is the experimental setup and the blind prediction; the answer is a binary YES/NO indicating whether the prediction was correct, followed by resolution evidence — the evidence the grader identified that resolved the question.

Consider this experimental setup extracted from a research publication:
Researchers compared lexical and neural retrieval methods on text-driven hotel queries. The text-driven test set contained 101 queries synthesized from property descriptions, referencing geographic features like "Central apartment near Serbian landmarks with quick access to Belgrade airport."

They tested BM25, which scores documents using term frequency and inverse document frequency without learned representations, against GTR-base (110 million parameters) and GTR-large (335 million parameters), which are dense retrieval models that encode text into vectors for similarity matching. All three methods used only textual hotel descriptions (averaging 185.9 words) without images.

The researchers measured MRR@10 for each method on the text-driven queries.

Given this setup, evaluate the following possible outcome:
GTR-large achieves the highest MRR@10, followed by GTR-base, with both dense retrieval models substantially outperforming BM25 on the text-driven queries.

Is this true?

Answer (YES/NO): NO